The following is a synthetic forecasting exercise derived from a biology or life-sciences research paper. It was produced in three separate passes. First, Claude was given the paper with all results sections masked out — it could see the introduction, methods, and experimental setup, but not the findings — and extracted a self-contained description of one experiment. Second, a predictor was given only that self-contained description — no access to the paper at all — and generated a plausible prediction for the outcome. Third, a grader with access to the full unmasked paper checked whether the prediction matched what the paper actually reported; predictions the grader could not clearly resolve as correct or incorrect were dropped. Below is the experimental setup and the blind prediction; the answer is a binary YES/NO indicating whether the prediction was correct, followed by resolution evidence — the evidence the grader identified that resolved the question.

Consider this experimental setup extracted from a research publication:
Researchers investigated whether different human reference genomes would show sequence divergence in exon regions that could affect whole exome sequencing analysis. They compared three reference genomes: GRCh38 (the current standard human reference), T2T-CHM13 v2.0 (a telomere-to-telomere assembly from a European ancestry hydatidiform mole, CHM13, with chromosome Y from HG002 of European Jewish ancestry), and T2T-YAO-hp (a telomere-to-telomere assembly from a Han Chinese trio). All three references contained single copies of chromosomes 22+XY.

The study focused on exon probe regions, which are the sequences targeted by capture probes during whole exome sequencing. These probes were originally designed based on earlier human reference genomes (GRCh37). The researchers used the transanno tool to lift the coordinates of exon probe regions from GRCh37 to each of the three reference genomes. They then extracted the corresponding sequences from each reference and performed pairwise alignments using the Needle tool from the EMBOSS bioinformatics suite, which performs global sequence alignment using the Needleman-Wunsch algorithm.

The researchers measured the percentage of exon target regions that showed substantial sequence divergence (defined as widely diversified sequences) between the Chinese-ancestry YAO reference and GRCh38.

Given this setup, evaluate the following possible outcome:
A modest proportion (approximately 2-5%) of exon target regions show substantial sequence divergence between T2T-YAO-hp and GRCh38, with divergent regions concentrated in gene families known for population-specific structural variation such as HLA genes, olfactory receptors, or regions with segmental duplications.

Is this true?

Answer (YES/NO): NO